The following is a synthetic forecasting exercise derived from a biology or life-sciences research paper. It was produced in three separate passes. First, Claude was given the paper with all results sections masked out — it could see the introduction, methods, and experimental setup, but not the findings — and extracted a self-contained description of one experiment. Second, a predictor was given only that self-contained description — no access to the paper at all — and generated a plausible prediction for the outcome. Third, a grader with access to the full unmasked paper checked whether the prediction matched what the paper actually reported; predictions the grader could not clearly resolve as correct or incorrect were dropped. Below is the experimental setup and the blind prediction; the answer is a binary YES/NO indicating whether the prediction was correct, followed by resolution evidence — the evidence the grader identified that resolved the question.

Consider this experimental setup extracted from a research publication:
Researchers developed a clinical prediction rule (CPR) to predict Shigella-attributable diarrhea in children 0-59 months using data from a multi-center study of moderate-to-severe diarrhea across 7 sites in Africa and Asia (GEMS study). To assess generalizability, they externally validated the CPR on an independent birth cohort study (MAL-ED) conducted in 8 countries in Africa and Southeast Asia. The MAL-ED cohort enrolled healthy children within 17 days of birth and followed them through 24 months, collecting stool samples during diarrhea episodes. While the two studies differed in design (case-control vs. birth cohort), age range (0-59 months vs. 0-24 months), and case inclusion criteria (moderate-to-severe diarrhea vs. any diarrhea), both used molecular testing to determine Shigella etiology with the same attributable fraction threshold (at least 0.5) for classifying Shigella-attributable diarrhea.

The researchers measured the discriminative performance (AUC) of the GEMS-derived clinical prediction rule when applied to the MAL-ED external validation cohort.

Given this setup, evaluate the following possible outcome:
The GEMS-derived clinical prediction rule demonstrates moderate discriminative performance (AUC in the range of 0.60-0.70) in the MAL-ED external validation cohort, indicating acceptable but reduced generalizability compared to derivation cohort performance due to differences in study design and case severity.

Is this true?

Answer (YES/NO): NO